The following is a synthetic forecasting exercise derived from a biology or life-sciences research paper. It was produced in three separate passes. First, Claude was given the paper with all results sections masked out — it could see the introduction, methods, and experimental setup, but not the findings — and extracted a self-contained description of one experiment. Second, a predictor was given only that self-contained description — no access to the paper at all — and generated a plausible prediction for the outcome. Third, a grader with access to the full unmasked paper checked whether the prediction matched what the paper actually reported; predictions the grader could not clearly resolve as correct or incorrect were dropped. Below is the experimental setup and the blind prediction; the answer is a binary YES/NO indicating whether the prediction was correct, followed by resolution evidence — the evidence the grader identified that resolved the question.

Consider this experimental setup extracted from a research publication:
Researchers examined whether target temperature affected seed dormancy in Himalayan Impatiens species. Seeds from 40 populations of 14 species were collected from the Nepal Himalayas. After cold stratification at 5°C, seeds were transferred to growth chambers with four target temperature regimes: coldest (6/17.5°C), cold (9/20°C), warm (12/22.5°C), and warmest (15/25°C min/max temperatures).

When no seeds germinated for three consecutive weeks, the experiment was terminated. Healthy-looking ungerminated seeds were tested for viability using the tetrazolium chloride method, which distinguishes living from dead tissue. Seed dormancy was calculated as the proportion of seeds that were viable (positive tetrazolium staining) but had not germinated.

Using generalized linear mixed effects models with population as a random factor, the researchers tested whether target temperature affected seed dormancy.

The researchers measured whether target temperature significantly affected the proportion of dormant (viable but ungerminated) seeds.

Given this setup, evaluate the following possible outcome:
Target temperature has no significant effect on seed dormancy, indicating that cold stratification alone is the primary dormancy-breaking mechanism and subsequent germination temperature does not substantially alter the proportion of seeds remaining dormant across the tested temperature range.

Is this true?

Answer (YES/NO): NO